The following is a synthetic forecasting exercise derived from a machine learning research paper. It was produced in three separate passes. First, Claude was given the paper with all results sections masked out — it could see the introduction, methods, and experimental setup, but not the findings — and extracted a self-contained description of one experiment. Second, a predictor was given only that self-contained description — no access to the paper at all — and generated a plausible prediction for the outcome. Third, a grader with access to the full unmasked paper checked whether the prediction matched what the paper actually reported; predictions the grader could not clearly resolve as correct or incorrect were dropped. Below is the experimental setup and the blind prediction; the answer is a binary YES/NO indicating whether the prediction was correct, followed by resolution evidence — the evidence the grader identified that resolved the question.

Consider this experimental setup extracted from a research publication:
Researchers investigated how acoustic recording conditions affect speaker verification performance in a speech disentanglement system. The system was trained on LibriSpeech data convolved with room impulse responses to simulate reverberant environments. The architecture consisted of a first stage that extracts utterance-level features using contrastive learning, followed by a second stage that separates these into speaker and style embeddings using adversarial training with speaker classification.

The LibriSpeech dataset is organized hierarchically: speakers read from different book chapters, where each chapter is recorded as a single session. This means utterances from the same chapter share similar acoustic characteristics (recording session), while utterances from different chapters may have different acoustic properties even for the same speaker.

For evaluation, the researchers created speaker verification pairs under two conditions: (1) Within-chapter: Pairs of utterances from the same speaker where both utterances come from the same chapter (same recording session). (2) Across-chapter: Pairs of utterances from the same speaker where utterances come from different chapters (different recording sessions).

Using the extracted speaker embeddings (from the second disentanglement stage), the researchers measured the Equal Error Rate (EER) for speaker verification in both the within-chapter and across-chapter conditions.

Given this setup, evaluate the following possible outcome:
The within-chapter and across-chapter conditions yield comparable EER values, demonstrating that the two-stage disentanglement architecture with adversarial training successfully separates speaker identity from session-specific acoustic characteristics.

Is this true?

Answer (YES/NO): NO